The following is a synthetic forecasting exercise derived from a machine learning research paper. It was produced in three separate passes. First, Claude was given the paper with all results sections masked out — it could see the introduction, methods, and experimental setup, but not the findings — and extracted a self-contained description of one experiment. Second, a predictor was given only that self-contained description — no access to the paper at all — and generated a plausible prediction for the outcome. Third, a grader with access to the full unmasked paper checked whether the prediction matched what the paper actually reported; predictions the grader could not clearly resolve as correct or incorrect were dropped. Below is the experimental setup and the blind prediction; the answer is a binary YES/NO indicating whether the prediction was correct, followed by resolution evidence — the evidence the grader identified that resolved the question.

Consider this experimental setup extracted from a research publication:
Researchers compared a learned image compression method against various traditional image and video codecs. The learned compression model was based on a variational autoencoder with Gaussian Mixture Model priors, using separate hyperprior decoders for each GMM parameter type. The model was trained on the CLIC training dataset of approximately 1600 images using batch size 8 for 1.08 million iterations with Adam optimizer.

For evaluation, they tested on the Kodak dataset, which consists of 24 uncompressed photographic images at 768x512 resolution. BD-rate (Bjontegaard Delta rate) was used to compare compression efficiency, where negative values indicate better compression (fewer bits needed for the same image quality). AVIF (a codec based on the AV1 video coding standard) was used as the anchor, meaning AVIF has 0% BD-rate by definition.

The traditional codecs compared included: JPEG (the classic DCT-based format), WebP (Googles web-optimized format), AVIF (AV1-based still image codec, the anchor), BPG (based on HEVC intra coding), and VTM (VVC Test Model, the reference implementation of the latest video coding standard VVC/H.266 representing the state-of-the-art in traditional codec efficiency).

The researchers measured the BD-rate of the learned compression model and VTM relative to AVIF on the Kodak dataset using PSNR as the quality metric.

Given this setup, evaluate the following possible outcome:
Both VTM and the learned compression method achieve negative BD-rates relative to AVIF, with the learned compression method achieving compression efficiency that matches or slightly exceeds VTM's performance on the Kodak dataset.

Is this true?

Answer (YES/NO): YES